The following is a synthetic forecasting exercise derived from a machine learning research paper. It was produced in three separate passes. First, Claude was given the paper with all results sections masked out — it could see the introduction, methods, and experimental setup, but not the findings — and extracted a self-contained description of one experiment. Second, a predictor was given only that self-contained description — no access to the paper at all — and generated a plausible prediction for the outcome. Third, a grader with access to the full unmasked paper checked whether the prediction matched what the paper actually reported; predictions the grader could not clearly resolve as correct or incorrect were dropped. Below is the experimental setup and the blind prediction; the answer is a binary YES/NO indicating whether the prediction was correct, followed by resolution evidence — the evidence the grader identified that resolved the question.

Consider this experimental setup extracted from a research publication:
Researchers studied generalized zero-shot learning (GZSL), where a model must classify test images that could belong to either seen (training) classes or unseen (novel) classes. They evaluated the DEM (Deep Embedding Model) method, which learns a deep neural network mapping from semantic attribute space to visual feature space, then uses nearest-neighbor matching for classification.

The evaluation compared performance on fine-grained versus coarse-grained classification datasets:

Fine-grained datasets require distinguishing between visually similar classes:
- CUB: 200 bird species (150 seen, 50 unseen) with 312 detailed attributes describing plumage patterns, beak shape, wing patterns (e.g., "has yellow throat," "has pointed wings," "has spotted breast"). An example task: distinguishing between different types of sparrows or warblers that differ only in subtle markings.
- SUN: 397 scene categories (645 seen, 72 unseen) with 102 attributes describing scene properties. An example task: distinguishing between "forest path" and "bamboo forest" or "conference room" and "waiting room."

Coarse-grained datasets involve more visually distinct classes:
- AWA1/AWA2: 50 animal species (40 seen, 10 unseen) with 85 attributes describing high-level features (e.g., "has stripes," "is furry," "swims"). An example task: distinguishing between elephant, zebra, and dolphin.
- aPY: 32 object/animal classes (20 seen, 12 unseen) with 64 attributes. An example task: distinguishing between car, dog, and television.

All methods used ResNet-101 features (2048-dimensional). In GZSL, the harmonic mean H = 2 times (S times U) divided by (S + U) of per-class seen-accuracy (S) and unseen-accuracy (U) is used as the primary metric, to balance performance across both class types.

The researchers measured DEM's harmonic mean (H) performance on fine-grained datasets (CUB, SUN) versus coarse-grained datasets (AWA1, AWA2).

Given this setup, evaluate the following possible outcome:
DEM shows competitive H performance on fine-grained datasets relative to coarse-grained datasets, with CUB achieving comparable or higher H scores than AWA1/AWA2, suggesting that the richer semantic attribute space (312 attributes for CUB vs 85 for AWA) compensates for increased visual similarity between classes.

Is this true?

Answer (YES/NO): NO